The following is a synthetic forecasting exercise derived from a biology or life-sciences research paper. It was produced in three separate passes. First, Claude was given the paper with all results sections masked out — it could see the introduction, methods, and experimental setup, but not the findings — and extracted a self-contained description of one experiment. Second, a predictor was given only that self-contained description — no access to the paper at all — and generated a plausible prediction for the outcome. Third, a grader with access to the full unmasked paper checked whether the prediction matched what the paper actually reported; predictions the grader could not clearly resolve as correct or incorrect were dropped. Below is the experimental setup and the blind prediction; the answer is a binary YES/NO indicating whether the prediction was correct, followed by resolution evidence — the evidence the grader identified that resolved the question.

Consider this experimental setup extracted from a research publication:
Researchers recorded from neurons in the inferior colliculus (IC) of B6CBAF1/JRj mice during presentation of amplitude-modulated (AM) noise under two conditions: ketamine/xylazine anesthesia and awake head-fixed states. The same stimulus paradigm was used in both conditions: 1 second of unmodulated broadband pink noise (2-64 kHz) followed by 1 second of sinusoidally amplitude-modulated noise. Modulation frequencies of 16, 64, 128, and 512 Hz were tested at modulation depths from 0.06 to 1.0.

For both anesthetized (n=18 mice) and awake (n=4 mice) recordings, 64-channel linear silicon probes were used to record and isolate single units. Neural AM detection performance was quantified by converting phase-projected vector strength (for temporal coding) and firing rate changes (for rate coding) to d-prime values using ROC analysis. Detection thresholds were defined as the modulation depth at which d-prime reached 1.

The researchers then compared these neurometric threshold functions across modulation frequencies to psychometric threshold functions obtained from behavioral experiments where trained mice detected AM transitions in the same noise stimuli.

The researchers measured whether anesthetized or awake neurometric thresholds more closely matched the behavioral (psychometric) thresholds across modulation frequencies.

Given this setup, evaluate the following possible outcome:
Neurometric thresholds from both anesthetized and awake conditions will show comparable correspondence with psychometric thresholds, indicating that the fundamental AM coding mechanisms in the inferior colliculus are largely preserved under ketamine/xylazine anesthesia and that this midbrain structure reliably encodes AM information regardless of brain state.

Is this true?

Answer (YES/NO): NO